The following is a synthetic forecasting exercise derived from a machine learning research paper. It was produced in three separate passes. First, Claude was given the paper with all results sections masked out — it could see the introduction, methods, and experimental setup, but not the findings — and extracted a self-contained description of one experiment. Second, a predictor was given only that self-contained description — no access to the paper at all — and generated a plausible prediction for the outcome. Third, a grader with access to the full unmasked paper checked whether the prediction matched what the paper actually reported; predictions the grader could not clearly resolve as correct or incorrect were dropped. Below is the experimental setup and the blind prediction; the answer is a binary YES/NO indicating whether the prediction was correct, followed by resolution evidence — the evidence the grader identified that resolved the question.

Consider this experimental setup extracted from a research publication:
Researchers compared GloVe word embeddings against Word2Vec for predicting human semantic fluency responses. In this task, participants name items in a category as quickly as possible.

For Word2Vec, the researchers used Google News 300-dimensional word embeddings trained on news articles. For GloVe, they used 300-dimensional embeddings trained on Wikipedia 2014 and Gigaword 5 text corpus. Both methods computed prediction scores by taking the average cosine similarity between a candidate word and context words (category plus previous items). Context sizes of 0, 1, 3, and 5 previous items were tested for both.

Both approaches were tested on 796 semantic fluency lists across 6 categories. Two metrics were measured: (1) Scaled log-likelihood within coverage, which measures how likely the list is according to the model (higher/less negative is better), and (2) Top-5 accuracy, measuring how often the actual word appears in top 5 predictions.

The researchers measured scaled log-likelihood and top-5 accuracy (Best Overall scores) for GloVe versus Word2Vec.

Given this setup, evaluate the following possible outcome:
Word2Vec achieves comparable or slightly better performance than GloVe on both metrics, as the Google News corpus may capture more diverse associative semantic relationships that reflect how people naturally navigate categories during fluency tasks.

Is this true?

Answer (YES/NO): NO